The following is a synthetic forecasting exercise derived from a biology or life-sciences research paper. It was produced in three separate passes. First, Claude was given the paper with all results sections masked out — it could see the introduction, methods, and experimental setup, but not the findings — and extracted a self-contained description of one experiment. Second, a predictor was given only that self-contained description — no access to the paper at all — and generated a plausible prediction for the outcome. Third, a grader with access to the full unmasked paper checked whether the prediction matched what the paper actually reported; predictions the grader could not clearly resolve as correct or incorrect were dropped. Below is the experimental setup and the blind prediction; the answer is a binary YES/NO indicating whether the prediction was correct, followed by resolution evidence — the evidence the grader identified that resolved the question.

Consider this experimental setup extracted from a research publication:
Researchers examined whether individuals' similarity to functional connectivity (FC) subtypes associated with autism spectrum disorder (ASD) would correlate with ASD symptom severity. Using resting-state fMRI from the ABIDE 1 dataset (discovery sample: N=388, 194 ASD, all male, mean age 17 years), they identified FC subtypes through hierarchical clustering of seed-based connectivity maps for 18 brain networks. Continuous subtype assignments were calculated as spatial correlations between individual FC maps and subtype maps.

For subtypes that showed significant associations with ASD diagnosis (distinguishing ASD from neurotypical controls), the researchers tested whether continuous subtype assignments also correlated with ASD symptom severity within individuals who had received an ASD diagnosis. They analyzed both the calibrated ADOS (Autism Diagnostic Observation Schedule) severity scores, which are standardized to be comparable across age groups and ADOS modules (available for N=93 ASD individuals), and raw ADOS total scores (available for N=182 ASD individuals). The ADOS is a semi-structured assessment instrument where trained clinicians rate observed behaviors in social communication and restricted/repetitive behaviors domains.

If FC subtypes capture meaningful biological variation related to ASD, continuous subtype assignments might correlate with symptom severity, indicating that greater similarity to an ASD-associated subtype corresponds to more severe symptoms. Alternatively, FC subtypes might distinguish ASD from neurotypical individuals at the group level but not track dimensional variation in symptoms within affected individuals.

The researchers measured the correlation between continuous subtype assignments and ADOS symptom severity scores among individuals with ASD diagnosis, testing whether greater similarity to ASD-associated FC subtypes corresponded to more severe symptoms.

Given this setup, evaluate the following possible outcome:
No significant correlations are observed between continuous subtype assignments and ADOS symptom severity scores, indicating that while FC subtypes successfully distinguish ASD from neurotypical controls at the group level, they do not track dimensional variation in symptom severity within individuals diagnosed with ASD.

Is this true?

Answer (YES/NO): YES